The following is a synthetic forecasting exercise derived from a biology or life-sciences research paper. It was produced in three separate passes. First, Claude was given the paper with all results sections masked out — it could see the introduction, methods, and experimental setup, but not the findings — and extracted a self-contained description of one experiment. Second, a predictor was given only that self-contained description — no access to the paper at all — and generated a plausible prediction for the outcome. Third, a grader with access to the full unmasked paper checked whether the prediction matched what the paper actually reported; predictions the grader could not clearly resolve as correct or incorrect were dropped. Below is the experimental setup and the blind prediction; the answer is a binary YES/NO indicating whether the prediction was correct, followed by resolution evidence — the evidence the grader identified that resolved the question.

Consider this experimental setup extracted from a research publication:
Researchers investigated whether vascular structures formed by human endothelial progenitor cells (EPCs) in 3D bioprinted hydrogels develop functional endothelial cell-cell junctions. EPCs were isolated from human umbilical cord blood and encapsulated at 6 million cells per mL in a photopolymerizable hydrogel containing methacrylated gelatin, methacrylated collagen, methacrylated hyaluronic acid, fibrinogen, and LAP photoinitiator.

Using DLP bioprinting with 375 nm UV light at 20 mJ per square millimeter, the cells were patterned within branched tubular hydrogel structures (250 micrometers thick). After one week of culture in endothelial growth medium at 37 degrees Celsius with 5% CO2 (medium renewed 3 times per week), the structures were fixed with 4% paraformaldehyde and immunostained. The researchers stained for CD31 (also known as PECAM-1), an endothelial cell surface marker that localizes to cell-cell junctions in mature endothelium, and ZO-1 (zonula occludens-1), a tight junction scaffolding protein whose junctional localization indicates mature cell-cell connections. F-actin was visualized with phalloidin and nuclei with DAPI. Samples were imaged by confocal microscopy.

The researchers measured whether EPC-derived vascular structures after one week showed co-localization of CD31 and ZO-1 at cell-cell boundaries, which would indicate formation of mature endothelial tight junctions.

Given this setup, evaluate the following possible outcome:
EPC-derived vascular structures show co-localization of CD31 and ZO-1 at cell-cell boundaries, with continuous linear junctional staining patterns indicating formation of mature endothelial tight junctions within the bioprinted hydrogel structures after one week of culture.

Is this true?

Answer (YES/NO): YES